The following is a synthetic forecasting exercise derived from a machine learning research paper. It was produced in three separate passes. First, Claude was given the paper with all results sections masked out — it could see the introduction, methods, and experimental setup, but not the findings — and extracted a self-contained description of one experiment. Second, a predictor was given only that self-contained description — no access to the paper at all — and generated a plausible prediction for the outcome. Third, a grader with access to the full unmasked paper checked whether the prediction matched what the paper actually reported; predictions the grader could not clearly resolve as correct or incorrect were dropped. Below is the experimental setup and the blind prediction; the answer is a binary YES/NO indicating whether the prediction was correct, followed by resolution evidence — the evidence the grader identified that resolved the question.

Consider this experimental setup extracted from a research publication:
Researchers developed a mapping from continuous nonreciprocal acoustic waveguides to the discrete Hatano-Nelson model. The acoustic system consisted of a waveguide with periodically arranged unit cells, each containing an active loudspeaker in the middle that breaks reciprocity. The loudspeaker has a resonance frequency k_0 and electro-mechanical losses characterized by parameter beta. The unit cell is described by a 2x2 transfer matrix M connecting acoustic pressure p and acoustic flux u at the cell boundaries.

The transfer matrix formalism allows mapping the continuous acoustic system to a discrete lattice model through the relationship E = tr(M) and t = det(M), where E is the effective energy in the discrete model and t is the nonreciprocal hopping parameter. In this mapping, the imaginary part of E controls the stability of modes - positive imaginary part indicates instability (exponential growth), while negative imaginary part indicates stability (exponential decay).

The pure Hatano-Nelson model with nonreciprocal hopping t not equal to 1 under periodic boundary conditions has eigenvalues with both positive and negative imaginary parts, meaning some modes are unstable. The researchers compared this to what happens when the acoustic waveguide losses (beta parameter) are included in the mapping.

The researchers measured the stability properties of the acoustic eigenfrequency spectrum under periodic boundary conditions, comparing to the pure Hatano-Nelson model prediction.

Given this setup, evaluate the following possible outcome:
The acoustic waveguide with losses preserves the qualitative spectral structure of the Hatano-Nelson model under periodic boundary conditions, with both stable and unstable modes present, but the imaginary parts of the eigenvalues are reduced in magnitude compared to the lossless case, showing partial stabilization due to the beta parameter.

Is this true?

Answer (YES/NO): NO